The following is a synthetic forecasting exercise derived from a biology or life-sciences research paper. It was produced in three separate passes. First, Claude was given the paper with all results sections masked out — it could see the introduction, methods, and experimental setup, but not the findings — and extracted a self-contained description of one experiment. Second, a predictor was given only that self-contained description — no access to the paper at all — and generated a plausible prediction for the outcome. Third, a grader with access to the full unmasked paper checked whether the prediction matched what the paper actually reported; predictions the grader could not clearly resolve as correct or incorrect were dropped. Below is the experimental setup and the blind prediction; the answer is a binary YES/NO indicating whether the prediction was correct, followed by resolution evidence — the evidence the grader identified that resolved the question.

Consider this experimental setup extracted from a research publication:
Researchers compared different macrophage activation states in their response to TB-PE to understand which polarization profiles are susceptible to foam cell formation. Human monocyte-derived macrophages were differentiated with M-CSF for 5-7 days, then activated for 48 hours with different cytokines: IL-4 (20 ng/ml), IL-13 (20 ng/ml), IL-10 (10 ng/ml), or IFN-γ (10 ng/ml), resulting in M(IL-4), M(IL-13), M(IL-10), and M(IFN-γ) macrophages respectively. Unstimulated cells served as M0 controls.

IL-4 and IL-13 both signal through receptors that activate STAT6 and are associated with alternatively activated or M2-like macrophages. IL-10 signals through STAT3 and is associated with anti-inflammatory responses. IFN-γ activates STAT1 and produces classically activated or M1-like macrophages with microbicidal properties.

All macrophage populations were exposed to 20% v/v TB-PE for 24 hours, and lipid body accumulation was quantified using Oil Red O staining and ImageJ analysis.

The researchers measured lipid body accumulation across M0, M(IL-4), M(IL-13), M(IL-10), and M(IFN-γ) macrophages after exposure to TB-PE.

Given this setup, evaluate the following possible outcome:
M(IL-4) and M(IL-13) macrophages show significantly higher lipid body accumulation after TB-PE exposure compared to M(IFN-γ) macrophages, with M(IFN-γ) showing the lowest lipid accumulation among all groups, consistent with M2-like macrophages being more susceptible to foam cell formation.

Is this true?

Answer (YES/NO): NO